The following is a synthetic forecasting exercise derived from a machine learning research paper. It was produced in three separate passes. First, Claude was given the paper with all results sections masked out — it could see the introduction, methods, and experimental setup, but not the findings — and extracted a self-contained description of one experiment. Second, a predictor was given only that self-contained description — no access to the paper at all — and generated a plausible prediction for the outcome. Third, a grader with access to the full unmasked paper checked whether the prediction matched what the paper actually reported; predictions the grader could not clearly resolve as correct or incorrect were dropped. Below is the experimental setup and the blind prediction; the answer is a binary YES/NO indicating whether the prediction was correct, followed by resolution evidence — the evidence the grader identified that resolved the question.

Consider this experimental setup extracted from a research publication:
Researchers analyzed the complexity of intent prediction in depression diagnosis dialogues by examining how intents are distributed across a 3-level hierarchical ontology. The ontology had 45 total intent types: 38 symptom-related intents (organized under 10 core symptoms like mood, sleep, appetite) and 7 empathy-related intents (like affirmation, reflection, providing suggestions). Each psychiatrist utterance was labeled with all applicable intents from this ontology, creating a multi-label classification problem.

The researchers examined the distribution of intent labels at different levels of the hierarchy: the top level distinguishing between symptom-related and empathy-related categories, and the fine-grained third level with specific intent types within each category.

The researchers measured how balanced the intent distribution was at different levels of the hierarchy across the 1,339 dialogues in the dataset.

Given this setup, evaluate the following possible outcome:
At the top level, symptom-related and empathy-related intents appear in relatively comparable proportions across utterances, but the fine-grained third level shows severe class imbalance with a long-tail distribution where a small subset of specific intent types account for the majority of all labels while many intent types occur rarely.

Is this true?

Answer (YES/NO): YES